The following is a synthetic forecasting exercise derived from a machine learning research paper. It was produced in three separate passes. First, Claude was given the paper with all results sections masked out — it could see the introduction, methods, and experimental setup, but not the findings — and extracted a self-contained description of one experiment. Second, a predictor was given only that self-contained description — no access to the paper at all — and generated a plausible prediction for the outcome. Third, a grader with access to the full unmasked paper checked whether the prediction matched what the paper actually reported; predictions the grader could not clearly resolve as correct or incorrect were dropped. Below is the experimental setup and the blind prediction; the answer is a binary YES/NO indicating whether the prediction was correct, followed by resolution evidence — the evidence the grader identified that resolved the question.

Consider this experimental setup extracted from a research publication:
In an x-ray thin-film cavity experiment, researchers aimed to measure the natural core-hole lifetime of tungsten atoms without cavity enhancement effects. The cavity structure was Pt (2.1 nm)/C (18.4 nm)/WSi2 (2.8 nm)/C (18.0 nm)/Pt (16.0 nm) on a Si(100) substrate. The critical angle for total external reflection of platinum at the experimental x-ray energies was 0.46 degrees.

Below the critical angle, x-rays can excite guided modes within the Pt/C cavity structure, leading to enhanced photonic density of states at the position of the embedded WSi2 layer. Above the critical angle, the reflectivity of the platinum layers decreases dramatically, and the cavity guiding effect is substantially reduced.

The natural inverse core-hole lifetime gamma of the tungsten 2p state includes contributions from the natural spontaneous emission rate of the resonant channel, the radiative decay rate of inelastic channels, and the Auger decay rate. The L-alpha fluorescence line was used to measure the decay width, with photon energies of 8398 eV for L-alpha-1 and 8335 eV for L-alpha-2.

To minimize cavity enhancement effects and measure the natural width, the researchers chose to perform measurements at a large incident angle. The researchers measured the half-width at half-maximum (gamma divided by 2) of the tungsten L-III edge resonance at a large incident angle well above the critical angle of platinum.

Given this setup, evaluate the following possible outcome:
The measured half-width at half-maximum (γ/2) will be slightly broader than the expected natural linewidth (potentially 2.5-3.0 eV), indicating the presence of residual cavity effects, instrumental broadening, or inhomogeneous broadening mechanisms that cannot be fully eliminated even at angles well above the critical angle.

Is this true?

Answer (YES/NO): NO